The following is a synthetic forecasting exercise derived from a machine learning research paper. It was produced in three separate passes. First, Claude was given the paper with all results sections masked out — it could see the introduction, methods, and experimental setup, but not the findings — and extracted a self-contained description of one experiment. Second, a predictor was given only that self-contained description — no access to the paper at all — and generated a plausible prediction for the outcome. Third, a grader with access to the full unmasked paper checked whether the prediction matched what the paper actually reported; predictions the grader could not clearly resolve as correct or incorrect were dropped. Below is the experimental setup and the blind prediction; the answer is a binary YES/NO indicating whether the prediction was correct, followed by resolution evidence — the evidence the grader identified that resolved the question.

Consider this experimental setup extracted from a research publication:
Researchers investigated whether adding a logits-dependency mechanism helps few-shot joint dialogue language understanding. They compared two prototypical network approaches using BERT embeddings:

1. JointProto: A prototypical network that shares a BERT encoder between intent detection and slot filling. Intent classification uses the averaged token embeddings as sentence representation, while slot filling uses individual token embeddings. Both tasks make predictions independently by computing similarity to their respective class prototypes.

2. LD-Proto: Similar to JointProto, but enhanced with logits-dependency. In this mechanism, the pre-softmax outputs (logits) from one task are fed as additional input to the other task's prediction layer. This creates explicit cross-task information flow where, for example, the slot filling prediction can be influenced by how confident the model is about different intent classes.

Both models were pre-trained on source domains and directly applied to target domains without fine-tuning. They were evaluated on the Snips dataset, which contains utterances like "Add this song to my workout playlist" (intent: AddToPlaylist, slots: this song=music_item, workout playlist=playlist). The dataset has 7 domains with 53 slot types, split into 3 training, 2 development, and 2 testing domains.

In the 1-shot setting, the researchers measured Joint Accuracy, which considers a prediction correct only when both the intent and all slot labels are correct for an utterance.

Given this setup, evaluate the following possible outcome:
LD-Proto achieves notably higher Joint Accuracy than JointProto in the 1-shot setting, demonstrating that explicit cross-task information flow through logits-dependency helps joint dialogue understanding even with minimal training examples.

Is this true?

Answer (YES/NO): YES